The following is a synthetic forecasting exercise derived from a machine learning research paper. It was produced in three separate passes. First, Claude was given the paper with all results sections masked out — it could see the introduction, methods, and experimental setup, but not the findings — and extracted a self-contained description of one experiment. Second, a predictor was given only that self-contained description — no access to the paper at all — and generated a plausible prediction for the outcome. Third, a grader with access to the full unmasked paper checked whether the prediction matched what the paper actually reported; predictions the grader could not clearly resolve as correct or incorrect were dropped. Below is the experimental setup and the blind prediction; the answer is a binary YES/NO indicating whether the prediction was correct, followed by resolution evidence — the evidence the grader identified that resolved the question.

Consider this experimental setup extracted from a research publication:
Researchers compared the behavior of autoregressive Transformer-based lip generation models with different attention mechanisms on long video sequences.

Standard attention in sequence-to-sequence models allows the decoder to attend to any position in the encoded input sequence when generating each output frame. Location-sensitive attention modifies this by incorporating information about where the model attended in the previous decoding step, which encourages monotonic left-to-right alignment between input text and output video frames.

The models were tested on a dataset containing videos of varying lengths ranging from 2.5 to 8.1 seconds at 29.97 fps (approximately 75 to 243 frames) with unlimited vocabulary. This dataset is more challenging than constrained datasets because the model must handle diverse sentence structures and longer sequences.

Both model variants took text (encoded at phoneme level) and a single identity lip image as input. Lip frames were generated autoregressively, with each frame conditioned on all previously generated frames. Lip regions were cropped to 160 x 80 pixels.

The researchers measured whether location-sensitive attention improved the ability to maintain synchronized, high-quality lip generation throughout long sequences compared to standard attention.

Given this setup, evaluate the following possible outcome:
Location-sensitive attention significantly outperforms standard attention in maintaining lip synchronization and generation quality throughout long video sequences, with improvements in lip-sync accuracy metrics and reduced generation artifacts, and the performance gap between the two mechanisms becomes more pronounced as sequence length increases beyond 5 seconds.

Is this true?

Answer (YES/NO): NO